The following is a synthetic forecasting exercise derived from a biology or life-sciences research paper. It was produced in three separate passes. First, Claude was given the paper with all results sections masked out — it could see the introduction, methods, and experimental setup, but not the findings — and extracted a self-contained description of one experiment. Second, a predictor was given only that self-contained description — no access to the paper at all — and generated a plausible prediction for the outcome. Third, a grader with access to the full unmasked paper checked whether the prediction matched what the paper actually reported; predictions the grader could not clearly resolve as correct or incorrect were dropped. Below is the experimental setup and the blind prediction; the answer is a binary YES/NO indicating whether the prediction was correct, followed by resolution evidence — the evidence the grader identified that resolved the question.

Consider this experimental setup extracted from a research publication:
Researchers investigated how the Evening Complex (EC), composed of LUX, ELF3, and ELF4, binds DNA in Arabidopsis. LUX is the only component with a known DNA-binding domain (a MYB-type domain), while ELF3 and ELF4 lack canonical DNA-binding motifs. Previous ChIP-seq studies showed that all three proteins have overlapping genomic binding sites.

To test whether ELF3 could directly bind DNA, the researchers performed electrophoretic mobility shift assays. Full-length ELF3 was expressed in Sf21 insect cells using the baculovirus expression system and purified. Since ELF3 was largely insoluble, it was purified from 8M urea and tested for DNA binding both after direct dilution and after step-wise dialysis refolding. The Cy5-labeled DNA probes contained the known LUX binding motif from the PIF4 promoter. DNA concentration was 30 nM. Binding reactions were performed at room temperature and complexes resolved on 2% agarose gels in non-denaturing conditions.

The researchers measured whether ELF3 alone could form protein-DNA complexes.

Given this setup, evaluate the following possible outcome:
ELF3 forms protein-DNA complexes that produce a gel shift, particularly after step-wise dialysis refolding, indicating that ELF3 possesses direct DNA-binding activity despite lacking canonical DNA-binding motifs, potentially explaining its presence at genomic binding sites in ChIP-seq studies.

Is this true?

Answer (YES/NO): NO